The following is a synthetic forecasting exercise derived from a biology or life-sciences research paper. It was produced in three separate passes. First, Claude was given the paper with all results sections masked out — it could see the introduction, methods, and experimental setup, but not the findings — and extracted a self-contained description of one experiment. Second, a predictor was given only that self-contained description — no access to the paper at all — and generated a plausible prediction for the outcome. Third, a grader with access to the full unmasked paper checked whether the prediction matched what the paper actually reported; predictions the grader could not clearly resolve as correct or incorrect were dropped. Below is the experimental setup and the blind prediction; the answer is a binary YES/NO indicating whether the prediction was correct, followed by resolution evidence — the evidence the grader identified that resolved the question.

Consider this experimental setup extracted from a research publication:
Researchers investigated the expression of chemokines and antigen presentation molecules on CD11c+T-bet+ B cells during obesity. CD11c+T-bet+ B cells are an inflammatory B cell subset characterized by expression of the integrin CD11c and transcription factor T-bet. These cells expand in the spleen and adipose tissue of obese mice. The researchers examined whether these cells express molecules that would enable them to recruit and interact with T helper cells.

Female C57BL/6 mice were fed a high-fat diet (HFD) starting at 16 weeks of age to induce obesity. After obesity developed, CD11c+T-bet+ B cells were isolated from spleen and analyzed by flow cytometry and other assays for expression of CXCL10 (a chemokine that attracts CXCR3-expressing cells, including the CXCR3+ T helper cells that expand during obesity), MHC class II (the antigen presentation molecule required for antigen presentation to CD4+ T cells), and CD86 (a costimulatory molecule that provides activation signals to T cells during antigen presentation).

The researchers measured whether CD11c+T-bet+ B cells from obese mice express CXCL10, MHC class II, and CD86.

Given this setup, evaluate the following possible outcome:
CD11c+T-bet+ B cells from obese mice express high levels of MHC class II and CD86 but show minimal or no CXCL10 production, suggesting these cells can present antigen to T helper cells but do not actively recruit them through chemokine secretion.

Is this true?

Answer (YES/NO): NO